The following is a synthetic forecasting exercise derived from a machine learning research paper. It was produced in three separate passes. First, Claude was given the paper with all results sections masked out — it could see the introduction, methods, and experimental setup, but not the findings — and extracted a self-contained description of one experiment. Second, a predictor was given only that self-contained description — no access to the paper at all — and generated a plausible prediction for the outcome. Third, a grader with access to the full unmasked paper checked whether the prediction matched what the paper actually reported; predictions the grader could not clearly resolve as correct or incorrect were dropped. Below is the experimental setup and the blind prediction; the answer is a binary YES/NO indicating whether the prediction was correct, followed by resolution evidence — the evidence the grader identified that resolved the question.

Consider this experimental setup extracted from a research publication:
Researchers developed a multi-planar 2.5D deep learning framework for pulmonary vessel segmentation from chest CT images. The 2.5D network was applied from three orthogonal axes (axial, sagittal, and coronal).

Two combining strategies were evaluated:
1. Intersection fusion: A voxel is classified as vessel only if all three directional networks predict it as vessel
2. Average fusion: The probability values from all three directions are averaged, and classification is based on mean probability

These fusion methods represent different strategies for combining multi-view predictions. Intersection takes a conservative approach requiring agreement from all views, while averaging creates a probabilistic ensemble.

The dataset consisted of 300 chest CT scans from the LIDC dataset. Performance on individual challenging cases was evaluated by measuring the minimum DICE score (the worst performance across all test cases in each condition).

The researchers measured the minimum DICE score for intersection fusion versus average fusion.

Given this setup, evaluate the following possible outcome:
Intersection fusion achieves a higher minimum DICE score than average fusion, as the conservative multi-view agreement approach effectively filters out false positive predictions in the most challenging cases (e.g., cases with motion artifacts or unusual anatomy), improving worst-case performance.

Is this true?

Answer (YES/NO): NO